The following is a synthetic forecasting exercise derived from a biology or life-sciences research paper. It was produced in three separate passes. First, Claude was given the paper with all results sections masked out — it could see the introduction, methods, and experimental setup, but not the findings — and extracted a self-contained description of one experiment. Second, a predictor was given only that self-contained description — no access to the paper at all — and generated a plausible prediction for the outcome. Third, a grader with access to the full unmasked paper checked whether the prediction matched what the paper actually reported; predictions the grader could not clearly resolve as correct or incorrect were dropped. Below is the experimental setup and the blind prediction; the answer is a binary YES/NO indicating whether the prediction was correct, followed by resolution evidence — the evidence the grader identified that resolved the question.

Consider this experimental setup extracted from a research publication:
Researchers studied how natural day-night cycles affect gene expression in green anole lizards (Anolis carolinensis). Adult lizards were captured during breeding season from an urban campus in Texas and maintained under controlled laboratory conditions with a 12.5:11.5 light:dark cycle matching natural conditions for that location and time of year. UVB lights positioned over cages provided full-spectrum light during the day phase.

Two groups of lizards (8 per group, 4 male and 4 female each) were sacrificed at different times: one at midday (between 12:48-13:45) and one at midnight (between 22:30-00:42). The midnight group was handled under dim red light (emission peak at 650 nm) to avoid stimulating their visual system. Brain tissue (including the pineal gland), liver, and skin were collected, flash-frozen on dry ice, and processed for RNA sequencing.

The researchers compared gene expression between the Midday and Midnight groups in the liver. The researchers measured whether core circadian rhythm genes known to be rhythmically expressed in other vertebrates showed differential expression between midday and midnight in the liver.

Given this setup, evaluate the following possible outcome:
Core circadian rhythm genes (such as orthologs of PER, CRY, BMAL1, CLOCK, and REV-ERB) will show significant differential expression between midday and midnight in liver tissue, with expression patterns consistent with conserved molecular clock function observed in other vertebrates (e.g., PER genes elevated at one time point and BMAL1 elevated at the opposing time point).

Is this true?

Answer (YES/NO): NO